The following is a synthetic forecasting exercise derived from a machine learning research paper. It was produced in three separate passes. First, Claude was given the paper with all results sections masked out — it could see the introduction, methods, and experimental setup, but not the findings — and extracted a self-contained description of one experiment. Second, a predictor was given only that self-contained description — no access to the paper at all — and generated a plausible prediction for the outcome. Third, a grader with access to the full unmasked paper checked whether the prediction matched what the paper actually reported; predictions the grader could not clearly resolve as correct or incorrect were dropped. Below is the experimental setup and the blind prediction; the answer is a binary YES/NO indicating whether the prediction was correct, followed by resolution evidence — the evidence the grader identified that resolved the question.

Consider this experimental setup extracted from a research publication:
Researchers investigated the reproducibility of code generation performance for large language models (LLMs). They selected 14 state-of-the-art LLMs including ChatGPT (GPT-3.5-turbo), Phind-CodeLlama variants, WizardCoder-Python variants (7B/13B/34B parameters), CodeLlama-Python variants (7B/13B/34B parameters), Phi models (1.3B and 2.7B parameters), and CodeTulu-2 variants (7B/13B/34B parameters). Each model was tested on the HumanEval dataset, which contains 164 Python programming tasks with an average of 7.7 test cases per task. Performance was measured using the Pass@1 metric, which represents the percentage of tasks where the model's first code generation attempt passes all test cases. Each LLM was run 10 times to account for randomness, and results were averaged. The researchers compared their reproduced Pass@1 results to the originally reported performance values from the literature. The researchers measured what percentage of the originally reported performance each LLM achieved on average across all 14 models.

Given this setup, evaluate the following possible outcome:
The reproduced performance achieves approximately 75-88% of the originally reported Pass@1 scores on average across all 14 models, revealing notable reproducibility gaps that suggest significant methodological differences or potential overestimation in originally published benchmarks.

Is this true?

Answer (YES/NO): YES